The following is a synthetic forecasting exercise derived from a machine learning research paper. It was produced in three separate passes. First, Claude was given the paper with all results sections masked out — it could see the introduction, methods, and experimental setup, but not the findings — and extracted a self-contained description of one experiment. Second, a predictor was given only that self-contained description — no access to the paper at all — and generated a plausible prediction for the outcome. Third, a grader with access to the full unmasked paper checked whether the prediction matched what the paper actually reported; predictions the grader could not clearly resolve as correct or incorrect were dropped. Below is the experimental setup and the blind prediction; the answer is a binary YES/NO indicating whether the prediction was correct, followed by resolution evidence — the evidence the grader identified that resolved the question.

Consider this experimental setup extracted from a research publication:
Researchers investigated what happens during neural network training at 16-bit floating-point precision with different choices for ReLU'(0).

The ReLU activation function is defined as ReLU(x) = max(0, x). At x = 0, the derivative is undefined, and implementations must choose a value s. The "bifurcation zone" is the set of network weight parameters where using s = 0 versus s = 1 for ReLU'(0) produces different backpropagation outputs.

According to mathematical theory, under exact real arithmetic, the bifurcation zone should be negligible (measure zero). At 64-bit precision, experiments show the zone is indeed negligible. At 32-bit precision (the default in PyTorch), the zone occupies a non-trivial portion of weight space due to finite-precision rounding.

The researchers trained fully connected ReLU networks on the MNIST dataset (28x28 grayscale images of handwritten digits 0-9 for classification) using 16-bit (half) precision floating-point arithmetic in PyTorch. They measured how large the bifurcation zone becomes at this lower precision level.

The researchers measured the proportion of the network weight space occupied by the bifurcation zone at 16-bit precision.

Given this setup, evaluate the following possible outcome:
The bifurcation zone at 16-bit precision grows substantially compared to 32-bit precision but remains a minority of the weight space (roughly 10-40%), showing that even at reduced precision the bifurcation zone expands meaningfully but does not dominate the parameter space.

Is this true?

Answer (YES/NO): NO